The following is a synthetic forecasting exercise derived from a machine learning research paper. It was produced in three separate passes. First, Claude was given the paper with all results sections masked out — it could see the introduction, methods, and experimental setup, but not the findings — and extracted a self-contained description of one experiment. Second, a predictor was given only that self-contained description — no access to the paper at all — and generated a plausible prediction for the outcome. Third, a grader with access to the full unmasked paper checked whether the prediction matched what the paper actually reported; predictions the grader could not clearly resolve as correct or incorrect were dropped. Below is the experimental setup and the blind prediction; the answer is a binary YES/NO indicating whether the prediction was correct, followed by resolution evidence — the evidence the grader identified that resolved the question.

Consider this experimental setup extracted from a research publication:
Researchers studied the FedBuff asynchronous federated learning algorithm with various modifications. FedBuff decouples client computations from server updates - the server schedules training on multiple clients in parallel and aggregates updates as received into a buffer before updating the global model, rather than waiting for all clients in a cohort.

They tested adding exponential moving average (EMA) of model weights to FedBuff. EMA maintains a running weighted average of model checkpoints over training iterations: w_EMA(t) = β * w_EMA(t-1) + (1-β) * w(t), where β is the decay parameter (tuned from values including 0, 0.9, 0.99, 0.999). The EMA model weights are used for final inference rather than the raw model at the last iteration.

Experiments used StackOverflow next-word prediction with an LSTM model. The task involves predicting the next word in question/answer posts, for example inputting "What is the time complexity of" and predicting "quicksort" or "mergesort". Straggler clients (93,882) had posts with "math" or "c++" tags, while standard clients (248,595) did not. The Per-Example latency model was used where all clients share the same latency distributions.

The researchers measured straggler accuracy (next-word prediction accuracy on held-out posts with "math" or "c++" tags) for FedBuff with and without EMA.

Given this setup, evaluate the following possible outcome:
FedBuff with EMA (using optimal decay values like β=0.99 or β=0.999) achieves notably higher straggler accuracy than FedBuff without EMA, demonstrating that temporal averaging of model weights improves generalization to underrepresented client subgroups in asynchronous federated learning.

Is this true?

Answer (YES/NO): NO